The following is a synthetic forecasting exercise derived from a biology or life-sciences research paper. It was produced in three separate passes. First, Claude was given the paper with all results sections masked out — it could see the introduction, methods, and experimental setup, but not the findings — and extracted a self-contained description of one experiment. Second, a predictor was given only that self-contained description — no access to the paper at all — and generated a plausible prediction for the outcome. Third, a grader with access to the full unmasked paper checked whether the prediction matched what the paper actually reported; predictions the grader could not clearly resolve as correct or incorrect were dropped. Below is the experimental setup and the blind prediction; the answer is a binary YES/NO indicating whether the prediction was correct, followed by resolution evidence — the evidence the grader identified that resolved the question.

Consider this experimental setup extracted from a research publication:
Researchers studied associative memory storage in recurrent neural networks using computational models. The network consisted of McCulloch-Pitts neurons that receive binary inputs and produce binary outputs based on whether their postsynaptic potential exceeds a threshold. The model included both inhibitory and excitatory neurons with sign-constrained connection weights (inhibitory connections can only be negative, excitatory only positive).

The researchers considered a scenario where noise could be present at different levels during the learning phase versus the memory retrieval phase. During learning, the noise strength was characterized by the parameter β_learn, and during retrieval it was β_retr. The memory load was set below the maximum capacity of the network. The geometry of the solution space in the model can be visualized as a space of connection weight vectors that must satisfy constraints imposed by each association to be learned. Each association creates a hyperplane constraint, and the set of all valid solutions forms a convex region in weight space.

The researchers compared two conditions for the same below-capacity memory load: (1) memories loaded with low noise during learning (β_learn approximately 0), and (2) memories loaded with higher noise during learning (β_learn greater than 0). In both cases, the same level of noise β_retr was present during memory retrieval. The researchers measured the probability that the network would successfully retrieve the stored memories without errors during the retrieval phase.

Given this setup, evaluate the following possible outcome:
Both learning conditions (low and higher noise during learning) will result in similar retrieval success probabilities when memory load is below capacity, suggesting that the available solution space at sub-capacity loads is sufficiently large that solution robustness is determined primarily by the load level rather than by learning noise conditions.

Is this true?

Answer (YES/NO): NO